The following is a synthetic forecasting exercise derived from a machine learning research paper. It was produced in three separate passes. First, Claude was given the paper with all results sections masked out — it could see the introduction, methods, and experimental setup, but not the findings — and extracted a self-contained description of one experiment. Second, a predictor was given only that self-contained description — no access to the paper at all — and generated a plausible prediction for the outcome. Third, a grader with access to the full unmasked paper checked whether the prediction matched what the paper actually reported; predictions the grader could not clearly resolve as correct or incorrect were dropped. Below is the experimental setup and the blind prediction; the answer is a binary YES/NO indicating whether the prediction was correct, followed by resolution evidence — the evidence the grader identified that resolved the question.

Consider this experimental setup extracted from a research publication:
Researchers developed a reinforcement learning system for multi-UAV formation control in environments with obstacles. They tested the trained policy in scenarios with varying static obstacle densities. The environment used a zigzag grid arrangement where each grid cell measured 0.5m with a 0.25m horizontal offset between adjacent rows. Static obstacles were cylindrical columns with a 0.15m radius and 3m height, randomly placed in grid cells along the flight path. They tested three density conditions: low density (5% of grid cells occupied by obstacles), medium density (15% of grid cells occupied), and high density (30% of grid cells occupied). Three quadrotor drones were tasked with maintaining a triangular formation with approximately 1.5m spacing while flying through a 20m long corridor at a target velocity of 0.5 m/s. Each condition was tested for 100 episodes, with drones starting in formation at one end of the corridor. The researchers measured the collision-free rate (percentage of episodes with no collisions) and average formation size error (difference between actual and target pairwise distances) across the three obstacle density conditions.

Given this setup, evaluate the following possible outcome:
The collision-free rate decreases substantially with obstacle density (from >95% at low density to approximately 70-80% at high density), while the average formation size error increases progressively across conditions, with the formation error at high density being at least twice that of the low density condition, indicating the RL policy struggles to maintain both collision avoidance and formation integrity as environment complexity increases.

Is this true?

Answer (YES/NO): NO